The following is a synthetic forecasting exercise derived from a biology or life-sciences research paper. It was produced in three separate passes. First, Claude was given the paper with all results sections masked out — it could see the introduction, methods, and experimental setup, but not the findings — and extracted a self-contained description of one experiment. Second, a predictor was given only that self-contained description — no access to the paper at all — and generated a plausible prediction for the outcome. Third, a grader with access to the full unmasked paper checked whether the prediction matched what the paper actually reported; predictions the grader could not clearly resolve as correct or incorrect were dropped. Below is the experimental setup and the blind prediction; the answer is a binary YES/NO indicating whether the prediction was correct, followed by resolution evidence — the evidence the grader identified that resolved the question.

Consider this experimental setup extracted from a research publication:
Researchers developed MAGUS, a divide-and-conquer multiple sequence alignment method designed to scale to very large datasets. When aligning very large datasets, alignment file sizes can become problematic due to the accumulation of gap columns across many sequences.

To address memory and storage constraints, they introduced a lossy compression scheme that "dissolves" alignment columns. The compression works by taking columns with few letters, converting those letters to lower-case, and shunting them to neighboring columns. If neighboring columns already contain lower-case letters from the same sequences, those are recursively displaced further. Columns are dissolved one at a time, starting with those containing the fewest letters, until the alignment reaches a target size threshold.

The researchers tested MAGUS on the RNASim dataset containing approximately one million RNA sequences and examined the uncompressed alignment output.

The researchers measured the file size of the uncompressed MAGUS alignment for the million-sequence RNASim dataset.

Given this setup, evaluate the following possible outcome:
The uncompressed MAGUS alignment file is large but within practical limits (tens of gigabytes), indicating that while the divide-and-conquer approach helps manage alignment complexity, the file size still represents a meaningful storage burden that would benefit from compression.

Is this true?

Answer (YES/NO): NO